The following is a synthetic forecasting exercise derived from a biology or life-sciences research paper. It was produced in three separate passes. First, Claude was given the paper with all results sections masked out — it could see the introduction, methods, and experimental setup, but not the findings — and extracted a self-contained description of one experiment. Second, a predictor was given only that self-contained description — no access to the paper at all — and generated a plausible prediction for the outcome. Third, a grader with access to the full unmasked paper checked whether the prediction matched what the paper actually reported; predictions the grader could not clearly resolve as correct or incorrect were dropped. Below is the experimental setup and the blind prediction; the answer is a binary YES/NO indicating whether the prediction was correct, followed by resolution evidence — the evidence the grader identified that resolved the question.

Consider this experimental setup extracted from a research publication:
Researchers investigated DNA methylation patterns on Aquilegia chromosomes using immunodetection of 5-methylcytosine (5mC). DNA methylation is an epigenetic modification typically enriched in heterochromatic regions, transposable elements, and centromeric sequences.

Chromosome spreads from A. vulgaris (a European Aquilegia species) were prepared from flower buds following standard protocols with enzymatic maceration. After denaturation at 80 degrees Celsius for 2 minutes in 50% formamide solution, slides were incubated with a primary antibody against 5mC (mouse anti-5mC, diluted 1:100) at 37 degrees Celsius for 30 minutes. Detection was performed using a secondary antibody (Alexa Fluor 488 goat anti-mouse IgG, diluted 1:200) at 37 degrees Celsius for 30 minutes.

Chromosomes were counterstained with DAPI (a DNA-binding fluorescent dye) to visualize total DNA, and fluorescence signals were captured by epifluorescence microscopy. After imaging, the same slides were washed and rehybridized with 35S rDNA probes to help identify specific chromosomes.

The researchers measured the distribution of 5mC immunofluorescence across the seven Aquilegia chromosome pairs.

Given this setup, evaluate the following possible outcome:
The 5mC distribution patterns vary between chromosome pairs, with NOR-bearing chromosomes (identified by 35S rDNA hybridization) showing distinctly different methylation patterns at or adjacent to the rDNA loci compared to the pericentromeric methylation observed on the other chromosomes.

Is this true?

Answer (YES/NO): NO